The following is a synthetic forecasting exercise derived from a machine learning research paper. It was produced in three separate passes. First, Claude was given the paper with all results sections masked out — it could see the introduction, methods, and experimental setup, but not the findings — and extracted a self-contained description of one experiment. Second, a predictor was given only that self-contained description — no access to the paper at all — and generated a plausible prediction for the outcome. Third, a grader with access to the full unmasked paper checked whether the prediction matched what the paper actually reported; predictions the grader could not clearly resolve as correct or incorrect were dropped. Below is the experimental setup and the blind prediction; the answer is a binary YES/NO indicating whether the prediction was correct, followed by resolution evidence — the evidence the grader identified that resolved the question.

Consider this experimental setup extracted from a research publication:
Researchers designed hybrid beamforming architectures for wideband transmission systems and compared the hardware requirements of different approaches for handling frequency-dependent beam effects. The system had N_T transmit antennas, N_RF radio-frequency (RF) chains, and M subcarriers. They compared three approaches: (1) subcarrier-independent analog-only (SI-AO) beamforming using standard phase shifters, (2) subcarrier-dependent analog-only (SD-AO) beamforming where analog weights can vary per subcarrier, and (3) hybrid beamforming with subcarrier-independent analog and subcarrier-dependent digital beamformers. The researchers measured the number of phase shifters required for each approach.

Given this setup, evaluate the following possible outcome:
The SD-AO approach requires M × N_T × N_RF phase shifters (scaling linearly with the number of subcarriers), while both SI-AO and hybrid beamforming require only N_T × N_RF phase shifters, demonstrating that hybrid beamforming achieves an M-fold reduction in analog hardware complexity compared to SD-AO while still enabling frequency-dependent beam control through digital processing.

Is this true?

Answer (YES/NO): YES